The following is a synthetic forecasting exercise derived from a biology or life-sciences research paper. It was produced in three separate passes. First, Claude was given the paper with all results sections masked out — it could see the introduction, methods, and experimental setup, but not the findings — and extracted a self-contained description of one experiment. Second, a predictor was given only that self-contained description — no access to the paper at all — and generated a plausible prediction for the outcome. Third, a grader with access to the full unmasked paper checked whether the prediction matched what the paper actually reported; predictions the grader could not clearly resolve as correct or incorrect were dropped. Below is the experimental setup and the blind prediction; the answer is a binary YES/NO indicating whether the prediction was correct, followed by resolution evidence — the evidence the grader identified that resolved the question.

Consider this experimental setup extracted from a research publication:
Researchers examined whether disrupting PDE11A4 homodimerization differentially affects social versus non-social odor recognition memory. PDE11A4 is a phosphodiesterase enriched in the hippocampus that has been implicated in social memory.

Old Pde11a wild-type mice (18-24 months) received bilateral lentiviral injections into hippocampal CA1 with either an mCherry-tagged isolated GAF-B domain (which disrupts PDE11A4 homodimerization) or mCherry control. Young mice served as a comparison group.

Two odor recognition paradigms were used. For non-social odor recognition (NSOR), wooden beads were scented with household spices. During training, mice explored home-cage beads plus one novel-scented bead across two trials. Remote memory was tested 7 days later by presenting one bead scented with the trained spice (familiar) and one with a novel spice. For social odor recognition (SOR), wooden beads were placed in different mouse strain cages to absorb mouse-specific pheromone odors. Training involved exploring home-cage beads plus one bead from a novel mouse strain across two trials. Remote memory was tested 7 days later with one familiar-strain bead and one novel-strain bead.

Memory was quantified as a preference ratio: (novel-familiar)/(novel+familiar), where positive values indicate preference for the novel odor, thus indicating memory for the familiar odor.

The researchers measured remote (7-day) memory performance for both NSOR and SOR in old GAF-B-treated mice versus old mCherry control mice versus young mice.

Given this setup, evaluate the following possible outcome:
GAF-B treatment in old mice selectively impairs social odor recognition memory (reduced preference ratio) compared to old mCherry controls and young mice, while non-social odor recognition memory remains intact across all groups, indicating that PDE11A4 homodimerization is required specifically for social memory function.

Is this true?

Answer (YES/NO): NO